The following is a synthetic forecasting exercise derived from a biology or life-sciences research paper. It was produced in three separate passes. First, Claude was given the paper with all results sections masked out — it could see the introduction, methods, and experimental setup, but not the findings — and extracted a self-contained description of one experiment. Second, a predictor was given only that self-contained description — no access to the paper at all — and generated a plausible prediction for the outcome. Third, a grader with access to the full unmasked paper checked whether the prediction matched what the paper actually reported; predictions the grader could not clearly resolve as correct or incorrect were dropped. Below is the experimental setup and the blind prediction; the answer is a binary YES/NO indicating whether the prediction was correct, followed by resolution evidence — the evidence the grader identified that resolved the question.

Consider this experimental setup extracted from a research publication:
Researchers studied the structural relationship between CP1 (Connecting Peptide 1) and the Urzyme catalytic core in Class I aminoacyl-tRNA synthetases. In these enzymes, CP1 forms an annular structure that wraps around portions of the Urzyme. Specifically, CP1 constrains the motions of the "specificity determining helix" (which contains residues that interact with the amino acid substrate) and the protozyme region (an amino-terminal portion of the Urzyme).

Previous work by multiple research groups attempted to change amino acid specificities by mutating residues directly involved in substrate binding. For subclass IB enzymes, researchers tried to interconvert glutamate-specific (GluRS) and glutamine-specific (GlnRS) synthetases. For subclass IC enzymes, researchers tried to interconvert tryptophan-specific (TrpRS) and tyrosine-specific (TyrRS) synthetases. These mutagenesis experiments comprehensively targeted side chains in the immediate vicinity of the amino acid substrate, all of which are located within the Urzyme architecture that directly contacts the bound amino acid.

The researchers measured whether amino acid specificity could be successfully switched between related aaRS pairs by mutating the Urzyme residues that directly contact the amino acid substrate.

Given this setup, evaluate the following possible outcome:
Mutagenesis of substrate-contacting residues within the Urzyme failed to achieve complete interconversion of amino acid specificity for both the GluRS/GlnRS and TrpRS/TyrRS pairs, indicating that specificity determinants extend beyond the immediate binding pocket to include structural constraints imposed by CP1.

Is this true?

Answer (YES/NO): YES